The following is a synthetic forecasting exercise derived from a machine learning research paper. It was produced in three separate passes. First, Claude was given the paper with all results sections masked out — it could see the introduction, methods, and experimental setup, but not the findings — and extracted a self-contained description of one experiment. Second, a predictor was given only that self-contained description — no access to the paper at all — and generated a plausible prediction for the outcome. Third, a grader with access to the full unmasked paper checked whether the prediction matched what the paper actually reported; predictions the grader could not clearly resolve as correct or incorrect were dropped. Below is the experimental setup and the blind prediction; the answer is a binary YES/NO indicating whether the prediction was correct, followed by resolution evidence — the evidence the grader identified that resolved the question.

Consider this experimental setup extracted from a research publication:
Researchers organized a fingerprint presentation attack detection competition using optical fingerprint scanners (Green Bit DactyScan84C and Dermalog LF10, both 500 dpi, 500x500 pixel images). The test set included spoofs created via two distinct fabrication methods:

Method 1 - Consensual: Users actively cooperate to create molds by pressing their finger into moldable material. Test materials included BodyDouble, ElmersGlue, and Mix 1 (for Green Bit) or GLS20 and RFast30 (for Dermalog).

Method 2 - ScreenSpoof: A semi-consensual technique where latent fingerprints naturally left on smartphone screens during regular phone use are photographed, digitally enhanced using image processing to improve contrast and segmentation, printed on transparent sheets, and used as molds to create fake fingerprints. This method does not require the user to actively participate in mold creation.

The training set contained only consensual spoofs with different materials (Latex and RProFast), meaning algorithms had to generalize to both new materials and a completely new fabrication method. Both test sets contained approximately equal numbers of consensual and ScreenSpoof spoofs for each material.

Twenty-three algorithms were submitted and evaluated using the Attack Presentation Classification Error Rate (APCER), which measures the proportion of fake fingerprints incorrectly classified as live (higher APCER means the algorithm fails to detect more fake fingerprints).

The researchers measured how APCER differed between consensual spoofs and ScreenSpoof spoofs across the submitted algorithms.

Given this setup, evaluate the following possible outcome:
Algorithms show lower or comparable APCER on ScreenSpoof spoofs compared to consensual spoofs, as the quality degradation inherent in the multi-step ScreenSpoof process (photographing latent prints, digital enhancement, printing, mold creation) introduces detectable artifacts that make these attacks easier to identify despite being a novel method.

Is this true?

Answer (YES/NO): NO